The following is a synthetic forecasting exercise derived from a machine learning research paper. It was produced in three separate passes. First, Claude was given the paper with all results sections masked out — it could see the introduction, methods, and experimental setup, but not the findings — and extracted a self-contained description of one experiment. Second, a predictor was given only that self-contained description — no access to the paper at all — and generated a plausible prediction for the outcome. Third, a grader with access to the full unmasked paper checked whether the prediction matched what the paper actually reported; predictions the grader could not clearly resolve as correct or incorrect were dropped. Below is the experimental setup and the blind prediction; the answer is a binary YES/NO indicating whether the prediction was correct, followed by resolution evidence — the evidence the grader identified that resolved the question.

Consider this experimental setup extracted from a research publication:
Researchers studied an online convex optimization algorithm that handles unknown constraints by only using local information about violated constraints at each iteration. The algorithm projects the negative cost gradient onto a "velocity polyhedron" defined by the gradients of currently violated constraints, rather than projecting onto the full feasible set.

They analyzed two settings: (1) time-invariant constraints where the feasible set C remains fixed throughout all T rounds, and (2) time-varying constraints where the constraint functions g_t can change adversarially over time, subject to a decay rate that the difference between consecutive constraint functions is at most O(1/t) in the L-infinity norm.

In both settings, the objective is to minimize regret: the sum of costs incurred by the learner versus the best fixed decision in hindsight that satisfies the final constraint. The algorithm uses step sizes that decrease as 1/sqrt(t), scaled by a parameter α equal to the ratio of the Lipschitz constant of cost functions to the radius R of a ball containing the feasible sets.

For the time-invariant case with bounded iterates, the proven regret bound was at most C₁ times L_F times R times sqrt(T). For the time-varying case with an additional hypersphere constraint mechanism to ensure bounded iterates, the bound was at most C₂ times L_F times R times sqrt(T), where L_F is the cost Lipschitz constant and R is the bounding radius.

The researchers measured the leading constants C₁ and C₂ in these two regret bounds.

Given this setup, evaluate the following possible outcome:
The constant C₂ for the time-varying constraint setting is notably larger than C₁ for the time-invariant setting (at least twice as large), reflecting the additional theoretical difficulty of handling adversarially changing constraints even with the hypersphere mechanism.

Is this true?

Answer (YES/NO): YES